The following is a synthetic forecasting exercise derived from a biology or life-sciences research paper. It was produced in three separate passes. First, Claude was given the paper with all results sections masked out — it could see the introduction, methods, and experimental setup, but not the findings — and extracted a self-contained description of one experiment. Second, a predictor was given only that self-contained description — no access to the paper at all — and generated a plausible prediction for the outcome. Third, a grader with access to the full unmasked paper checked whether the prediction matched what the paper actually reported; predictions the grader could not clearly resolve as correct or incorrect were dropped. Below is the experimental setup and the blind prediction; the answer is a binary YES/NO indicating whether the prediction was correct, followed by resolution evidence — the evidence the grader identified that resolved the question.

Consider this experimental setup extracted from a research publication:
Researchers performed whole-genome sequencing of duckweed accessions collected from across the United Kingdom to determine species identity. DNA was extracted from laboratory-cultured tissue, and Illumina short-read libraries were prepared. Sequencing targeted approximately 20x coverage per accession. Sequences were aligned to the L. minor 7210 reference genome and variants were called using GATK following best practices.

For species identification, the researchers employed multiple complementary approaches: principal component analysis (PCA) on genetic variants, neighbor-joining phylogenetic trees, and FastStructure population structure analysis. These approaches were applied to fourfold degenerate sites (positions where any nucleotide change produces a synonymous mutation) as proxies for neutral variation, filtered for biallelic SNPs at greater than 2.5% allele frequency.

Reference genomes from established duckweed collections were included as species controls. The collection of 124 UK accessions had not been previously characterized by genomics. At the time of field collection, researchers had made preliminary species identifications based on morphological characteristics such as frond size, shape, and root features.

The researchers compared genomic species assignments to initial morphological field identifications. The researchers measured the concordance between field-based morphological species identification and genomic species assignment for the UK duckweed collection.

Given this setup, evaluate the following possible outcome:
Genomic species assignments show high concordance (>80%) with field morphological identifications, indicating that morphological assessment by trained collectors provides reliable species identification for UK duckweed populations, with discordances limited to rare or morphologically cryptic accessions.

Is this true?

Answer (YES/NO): NO